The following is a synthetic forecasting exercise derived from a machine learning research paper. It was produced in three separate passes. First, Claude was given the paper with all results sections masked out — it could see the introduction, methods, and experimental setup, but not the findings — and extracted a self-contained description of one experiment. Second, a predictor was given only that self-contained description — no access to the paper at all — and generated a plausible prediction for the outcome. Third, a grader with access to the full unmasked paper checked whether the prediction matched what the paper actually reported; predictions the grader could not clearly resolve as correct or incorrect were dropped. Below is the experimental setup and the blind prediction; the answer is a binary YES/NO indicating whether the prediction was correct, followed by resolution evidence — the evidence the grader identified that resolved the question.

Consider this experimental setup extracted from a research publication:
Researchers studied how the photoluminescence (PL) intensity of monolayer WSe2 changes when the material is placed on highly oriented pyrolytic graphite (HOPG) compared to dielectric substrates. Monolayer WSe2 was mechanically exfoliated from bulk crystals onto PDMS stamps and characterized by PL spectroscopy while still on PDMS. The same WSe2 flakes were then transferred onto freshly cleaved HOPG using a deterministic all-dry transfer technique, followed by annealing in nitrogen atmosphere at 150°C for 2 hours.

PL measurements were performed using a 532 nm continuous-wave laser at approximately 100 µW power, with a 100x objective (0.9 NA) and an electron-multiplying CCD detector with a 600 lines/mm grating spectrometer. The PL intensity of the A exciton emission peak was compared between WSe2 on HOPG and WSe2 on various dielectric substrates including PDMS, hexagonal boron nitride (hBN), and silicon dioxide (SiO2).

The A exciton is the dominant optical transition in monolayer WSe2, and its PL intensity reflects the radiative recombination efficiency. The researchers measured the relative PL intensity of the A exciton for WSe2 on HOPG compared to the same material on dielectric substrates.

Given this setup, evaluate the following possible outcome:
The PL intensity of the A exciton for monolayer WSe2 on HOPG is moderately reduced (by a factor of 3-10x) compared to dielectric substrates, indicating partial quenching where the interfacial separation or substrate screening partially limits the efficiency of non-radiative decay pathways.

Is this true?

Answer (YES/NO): NO